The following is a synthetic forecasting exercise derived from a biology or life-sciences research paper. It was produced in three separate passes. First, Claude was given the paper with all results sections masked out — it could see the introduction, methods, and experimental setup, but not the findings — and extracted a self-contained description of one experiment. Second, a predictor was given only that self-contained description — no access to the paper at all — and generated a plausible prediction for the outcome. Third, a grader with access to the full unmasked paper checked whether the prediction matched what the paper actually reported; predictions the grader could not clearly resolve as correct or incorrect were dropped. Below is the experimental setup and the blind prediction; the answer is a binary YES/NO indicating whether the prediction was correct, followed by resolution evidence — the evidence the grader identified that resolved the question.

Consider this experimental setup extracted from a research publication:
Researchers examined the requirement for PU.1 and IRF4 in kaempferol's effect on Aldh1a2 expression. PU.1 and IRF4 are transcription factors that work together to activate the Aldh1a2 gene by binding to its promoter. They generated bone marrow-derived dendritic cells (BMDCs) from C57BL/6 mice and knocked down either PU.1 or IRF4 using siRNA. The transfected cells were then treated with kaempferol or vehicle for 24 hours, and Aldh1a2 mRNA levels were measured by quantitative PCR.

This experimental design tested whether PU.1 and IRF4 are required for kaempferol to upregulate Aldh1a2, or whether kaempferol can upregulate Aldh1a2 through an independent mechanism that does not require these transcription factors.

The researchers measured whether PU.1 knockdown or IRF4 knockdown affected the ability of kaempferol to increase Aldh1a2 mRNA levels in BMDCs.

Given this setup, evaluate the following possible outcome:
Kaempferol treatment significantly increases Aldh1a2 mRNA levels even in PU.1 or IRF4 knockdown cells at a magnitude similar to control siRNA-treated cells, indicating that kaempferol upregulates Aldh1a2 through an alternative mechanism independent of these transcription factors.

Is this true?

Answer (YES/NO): NO